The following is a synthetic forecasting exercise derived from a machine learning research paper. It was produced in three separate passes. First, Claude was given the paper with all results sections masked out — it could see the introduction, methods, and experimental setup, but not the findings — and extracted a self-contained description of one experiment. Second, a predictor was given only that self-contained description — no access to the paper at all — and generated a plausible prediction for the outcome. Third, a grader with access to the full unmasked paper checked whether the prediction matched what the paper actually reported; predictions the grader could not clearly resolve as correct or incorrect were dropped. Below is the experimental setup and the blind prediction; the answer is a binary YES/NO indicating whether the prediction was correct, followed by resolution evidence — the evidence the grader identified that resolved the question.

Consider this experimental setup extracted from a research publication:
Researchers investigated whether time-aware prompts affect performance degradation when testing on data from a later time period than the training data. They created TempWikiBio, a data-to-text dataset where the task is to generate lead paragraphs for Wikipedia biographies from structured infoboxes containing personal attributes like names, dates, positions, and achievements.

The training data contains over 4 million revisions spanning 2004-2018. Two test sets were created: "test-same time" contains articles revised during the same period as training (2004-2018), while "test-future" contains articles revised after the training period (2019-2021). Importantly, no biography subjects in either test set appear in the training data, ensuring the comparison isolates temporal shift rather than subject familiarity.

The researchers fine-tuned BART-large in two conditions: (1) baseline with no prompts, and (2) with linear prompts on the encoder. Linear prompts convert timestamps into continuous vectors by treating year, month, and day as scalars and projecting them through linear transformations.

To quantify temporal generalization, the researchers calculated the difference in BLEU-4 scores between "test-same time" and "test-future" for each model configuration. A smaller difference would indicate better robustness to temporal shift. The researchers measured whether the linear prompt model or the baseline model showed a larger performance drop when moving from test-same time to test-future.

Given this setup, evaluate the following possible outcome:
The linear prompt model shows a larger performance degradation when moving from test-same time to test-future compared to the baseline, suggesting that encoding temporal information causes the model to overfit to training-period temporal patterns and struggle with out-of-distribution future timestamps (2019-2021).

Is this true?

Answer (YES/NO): NO